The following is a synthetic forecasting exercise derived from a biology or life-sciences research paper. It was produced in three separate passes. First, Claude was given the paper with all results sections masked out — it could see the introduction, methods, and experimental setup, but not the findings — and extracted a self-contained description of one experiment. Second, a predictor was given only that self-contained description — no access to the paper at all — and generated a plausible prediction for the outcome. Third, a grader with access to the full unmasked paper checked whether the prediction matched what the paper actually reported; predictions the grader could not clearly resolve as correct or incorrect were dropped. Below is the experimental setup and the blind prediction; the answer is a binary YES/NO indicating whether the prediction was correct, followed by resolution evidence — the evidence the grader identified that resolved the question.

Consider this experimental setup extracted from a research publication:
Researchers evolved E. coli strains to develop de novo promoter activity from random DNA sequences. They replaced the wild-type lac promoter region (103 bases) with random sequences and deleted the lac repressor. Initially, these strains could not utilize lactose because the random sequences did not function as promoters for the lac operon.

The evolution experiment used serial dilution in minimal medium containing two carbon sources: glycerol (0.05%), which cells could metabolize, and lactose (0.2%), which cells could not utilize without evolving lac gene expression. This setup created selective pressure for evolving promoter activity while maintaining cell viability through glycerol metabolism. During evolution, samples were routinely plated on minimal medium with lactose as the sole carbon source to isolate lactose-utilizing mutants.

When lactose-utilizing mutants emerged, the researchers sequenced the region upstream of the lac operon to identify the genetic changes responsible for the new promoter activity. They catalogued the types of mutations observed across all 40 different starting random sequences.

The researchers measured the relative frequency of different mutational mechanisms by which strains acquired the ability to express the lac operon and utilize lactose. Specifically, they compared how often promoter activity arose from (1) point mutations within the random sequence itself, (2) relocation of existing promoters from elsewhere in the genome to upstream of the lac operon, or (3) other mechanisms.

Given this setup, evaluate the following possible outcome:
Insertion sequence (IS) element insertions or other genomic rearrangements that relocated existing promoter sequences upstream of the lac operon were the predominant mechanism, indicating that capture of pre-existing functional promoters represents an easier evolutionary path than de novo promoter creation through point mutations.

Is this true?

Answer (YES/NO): NO